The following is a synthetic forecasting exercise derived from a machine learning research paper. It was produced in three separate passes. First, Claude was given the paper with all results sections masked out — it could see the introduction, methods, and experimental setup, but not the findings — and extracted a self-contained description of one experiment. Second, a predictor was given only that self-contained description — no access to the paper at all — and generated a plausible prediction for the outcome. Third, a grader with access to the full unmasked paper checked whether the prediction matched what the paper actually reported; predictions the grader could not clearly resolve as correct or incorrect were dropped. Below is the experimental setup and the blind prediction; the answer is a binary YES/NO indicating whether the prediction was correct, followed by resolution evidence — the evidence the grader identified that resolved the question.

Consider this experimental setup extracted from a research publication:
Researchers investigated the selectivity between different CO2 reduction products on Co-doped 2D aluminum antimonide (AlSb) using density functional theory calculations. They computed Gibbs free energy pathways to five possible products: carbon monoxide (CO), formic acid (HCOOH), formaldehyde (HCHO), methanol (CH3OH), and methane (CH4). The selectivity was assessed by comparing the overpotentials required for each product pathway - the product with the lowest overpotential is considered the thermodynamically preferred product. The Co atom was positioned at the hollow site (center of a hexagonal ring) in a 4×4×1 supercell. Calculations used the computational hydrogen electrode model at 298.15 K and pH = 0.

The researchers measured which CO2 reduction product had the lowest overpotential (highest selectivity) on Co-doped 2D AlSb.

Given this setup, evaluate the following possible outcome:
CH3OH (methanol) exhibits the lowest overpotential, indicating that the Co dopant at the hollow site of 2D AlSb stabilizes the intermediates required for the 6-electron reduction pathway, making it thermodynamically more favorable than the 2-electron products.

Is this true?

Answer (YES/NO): NO